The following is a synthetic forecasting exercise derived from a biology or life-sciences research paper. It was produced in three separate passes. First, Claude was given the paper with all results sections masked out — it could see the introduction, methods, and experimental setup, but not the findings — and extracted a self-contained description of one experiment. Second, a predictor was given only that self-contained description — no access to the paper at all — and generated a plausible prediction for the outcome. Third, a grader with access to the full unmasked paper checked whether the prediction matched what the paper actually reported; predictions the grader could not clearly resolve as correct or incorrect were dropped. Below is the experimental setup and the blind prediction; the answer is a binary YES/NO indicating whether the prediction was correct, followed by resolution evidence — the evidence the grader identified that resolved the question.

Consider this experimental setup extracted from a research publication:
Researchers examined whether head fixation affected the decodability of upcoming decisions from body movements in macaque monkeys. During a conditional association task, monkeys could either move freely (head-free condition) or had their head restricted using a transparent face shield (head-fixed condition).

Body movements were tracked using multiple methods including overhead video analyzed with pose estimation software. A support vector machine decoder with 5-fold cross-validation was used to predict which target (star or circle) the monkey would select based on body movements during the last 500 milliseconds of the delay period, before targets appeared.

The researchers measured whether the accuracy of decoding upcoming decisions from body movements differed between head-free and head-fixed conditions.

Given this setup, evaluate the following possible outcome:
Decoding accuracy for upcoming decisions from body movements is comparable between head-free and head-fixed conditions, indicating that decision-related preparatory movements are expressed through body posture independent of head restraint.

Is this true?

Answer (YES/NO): YES